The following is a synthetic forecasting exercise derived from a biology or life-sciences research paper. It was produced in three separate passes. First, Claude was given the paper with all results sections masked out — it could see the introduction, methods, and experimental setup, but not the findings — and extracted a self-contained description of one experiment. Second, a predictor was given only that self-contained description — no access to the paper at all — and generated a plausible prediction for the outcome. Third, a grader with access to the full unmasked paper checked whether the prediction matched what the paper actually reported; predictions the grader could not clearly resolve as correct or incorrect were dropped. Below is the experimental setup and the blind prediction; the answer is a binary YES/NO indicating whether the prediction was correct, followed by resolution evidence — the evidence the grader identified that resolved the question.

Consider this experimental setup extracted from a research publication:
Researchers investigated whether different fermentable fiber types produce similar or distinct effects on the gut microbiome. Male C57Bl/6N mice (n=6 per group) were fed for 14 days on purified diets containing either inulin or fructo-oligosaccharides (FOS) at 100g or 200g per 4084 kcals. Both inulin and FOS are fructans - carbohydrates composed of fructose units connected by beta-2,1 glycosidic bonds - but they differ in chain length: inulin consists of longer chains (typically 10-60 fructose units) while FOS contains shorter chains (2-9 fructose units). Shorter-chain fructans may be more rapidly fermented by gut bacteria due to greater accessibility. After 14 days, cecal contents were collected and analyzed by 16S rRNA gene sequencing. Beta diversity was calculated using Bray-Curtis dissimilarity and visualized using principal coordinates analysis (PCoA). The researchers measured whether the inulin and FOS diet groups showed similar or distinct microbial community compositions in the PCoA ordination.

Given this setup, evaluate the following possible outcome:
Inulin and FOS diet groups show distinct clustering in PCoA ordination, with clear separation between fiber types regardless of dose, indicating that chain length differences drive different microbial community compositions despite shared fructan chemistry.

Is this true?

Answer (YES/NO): NO